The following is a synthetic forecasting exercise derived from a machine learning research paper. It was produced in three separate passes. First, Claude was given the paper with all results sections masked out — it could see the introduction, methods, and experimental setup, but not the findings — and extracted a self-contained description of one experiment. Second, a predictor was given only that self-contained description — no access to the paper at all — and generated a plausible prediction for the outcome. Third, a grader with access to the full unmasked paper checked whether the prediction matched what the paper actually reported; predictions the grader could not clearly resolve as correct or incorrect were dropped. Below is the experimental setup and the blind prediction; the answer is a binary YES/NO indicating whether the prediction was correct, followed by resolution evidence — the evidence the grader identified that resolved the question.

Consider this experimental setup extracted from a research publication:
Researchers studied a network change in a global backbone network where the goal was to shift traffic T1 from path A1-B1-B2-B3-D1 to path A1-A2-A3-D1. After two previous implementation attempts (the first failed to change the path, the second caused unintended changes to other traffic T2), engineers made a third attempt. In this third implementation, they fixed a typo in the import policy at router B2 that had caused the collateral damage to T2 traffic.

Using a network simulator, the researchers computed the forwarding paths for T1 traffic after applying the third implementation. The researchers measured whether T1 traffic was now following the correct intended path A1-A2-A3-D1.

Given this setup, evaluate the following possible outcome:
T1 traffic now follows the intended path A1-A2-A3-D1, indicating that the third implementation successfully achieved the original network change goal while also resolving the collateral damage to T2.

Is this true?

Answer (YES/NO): NO